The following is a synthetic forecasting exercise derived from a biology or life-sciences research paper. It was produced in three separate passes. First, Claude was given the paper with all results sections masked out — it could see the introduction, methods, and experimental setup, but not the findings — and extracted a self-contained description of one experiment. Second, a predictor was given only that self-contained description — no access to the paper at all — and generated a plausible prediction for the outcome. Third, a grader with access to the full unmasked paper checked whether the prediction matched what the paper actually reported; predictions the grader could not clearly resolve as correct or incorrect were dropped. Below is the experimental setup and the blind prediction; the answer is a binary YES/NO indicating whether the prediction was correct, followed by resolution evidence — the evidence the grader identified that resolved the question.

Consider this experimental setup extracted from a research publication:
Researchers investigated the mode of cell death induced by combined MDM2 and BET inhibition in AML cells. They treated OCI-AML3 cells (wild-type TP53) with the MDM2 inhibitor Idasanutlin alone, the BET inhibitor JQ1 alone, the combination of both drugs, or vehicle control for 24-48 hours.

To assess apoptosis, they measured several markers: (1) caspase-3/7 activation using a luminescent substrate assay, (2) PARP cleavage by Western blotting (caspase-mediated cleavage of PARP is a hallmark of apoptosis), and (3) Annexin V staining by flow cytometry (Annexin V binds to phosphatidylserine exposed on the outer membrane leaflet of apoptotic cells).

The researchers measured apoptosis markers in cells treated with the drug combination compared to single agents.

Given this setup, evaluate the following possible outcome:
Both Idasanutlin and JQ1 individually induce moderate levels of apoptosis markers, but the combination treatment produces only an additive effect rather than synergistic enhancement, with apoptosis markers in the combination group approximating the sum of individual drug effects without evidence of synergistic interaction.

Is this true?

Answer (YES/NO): NO